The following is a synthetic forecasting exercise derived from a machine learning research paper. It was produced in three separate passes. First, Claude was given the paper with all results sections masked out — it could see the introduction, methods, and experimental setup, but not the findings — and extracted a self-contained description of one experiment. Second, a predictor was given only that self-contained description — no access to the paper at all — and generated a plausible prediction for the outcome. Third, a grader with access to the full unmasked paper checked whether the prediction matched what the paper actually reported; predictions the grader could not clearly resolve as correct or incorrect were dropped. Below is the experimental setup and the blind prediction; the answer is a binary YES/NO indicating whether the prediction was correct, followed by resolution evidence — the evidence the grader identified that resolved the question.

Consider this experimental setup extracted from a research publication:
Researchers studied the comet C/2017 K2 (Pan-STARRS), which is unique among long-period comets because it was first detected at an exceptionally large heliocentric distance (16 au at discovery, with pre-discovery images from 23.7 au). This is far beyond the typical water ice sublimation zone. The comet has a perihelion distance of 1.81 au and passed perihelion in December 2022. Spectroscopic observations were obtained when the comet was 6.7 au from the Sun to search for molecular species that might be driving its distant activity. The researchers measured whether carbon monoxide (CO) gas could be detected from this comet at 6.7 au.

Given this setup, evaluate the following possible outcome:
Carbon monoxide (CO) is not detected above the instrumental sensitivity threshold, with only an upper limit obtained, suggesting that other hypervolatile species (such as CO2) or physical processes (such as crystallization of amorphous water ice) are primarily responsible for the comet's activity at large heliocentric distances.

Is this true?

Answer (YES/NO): NO